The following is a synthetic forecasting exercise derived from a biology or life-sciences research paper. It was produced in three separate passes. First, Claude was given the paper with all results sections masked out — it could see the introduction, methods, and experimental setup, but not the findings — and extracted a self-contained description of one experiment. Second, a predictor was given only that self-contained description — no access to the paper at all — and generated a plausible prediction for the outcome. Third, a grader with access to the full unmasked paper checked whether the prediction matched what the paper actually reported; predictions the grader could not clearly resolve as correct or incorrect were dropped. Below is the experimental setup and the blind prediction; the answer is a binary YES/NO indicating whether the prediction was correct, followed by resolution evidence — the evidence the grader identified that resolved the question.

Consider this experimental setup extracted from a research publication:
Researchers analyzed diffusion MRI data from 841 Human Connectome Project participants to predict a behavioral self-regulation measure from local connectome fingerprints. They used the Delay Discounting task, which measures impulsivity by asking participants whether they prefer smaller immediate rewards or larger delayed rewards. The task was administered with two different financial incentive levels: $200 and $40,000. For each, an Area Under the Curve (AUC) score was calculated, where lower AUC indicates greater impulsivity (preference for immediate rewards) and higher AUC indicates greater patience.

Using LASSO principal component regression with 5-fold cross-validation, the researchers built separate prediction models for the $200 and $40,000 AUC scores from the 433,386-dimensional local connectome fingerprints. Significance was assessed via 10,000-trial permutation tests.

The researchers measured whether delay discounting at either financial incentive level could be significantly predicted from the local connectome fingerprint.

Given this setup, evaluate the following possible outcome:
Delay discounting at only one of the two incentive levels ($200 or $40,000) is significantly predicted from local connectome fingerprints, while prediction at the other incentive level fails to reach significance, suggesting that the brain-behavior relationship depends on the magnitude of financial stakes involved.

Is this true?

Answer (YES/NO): YES